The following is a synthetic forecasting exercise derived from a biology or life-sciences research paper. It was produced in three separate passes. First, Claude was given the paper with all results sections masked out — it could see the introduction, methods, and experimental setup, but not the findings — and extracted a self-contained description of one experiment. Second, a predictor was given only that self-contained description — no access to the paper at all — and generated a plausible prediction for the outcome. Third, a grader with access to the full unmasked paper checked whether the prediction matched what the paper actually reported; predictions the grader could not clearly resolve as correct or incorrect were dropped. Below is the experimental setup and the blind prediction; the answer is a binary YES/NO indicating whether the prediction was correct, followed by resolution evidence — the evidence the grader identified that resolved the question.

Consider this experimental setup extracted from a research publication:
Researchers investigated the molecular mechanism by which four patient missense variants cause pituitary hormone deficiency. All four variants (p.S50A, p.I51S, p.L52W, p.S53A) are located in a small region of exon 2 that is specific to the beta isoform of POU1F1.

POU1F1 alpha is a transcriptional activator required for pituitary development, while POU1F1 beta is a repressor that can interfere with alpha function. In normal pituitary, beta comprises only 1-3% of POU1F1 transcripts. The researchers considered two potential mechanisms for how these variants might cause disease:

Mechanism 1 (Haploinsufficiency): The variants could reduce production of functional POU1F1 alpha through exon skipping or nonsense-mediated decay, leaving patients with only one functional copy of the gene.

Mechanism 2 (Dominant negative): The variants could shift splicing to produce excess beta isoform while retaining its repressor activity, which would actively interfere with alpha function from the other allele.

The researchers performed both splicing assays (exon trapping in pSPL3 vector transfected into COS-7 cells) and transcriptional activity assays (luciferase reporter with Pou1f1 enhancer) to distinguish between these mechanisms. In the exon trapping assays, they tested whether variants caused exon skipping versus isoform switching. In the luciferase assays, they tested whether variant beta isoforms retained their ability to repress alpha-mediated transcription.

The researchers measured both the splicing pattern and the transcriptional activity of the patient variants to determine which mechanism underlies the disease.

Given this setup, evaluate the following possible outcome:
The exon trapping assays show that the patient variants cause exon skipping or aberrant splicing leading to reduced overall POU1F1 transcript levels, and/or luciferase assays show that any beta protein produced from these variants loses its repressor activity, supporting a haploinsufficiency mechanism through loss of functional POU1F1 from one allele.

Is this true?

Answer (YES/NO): NO